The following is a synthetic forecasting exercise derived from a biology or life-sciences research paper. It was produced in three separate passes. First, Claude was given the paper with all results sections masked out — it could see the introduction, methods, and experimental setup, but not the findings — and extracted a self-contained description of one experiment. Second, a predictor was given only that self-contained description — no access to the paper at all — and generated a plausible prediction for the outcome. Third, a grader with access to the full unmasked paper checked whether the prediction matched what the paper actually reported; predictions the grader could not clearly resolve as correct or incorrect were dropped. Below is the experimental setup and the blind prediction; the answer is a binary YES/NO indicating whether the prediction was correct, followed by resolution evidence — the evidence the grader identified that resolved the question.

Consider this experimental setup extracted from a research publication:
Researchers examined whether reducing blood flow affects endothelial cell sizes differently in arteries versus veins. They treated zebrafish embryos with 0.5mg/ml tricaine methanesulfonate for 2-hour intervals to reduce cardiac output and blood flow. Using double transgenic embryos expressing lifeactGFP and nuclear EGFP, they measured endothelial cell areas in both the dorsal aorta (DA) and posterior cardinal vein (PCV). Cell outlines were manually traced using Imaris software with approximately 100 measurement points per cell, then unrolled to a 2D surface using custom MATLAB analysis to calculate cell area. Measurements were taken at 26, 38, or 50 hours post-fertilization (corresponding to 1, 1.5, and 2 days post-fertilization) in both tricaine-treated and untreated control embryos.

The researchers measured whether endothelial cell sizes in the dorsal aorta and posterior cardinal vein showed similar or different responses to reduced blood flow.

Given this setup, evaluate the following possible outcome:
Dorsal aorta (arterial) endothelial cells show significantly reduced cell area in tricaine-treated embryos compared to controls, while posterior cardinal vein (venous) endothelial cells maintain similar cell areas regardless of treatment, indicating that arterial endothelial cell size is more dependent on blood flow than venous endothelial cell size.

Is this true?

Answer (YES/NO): NO